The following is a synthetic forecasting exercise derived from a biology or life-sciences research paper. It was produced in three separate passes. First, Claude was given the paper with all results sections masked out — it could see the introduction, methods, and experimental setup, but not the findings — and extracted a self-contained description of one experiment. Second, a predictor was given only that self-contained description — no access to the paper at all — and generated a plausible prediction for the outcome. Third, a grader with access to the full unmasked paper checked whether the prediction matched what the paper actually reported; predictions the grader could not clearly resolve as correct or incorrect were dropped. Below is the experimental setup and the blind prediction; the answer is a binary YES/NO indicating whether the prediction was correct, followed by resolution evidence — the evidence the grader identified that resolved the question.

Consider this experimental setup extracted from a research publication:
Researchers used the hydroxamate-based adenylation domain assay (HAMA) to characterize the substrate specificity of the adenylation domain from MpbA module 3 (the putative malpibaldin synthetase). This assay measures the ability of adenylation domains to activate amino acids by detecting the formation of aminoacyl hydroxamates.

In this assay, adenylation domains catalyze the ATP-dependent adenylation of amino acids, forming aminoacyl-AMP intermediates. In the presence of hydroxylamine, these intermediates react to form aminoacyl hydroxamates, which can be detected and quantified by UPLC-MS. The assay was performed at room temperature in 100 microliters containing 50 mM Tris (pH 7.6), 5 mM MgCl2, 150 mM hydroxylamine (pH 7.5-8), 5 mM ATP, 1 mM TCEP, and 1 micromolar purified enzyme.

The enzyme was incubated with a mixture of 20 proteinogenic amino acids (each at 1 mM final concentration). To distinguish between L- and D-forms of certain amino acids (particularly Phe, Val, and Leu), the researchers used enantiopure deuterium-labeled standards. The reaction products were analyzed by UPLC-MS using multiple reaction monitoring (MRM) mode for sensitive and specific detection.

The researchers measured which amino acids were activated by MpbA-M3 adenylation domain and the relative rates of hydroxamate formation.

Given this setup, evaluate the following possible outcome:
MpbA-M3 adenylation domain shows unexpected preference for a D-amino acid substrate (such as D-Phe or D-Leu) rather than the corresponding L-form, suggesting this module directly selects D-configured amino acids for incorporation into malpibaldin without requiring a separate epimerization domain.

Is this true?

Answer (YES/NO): NO